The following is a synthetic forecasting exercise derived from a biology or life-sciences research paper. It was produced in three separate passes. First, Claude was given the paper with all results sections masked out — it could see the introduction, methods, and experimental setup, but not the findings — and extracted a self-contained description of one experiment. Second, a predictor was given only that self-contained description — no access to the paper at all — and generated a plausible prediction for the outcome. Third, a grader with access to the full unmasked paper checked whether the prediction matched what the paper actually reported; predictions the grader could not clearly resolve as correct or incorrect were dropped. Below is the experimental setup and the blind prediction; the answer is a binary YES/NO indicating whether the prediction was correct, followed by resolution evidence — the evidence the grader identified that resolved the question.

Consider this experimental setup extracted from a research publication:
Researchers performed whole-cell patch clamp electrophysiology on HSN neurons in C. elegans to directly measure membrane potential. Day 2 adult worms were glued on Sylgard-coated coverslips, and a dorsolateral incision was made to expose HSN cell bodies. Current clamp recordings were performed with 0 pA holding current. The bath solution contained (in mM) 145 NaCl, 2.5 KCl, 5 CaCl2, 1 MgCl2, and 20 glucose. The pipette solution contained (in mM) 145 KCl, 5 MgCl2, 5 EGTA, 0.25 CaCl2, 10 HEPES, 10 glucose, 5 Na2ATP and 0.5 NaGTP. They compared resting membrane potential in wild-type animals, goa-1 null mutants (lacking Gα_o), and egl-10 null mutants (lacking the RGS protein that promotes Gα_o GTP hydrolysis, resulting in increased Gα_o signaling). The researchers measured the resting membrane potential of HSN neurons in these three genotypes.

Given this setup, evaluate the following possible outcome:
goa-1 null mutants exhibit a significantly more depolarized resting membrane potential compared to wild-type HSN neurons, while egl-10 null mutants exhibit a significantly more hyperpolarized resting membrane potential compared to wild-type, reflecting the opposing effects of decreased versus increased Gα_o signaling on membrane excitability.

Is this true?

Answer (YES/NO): NO